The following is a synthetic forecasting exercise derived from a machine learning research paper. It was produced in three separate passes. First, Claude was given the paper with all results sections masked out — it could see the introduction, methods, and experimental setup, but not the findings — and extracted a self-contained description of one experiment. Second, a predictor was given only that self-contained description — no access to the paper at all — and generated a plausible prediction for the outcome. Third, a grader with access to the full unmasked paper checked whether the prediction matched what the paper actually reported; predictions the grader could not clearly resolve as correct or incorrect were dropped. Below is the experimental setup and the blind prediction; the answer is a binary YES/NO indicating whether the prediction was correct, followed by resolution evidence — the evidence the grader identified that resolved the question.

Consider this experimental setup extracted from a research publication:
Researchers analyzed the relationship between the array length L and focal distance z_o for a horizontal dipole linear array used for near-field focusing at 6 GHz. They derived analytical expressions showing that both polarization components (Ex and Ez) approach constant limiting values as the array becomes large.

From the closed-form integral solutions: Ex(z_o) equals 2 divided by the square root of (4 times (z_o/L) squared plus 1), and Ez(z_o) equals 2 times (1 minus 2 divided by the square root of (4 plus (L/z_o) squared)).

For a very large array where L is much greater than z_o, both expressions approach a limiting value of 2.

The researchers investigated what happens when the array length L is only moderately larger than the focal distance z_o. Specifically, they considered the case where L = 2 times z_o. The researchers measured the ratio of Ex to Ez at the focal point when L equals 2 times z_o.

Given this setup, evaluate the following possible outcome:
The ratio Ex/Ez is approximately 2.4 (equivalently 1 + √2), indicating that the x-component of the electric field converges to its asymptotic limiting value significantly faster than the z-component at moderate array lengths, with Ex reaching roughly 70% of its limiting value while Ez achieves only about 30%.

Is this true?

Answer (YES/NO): YES